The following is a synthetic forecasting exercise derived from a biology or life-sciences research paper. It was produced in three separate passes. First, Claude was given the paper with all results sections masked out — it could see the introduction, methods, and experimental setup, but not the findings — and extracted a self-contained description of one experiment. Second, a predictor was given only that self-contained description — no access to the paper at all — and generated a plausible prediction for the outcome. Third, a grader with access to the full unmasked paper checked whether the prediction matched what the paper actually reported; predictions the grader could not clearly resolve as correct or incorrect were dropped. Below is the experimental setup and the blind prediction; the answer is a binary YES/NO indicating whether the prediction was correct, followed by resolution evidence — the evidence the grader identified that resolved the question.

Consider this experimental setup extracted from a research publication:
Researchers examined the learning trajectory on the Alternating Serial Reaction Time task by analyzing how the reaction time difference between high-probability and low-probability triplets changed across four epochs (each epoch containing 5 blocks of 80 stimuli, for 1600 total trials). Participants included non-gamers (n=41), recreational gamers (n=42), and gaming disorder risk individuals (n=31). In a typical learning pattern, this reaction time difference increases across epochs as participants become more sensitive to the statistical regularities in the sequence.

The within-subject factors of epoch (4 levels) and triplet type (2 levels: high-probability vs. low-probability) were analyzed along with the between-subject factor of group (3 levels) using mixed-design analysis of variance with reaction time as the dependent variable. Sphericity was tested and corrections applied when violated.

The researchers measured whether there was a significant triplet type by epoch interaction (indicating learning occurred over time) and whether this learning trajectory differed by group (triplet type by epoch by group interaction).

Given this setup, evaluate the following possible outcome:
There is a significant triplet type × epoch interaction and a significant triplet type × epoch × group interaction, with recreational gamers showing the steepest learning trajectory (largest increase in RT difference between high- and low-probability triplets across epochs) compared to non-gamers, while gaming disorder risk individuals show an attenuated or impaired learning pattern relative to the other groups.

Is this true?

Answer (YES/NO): NO